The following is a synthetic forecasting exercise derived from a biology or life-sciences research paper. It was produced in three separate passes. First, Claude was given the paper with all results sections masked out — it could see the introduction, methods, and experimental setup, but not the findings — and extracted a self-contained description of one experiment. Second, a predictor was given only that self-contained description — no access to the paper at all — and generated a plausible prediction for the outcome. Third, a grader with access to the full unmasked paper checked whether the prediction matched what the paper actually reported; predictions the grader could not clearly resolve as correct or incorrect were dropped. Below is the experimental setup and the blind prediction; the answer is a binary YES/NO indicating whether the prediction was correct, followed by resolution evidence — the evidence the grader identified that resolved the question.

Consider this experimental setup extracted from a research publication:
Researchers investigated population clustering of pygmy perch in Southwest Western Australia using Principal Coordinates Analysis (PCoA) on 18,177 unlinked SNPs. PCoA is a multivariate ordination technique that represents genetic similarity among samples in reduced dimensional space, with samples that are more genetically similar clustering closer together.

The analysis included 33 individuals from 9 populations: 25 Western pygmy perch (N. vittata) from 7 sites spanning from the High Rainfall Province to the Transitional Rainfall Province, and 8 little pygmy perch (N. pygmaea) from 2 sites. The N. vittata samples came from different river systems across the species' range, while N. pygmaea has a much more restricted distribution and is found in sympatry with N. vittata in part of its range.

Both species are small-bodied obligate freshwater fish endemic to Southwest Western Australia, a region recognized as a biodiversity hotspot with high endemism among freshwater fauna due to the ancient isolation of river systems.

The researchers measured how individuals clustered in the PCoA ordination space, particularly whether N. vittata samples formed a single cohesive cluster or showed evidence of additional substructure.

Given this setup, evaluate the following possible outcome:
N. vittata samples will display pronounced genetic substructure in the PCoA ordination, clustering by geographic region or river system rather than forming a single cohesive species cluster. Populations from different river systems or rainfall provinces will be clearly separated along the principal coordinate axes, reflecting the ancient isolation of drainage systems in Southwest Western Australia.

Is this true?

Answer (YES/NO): YES